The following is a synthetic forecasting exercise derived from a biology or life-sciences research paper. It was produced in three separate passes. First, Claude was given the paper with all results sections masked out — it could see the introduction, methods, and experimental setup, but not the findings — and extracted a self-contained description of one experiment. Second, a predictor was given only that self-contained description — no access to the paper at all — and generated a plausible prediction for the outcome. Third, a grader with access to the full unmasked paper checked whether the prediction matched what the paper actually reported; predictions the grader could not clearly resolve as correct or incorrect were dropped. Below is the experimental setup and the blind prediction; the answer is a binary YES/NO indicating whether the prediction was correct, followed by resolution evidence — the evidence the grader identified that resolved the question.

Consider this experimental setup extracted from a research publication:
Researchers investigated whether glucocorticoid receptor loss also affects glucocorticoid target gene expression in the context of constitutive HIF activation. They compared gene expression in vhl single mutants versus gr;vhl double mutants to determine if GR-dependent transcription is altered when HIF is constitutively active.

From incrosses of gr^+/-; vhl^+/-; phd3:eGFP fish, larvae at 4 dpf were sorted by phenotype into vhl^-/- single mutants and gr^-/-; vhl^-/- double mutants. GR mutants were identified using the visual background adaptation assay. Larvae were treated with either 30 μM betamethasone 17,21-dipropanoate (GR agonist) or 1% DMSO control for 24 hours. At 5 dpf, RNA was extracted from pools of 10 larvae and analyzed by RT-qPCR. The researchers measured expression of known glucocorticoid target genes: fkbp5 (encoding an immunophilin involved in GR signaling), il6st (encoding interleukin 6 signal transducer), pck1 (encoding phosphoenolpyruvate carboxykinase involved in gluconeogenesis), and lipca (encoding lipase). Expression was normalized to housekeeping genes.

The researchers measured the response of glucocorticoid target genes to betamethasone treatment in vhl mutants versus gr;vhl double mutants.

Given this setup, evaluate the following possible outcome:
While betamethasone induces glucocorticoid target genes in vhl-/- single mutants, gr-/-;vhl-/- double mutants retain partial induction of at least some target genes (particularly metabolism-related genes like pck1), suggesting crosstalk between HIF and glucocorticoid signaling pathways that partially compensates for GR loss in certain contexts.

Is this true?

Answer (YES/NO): NO